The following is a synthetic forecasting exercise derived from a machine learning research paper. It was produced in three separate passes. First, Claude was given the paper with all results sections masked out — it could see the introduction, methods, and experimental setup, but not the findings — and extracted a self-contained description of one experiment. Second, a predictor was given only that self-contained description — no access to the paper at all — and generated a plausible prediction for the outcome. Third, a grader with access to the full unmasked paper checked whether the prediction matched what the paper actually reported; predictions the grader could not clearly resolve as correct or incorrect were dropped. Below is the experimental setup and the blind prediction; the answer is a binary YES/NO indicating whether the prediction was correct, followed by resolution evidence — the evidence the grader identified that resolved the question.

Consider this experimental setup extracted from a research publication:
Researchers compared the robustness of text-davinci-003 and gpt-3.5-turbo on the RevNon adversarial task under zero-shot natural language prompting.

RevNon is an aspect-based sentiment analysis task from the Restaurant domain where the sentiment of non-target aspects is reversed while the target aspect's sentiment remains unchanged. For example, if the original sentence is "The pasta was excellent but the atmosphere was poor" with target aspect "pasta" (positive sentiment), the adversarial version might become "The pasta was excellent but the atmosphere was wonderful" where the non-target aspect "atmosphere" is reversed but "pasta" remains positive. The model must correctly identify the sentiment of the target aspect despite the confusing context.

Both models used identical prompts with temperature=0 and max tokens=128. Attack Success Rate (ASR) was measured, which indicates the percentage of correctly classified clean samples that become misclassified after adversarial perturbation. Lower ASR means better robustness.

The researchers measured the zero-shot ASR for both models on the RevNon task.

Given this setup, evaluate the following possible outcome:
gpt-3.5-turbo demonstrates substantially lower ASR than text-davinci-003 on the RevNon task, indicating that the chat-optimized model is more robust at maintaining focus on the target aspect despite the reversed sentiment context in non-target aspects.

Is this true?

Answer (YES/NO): NO